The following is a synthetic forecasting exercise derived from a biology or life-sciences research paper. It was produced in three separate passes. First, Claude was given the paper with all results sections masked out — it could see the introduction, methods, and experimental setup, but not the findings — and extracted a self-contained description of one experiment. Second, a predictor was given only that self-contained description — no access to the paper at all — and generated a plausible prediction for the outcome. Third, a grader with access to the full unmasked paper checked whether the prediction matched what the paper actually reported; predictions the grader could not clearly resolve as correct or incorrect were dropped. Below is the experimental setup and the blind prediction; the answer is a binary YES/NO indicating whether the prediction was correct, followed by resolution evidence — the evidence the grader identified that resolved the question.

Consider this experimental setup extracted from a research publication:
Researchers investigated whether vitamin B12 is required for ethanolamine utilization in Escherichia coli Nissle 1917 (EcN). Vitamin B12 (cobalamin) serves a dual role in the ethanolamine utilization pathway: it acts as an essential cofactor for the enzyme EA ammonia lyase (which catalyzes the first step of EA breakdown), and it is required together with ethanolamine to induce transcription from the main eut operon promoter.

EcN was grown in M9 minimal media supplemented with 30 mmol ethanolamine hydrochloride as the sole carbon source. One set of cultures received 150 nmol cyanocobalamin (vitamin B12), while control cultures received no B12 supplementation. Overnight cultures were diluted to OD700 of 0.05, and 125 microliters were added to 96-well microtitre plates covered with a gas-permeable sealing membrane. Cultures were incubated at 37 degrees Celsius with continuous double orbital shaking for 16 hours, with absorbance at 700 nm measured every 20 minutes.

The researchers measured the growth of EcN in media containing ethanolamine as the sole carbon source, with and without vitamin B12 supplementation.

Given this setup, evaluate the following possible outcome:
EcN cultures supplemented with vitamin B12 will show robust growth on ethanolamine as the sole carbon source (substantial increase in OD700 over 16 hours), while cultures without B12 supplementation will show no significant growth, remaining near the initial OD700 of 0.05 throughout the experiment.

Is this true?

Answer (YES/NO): YES